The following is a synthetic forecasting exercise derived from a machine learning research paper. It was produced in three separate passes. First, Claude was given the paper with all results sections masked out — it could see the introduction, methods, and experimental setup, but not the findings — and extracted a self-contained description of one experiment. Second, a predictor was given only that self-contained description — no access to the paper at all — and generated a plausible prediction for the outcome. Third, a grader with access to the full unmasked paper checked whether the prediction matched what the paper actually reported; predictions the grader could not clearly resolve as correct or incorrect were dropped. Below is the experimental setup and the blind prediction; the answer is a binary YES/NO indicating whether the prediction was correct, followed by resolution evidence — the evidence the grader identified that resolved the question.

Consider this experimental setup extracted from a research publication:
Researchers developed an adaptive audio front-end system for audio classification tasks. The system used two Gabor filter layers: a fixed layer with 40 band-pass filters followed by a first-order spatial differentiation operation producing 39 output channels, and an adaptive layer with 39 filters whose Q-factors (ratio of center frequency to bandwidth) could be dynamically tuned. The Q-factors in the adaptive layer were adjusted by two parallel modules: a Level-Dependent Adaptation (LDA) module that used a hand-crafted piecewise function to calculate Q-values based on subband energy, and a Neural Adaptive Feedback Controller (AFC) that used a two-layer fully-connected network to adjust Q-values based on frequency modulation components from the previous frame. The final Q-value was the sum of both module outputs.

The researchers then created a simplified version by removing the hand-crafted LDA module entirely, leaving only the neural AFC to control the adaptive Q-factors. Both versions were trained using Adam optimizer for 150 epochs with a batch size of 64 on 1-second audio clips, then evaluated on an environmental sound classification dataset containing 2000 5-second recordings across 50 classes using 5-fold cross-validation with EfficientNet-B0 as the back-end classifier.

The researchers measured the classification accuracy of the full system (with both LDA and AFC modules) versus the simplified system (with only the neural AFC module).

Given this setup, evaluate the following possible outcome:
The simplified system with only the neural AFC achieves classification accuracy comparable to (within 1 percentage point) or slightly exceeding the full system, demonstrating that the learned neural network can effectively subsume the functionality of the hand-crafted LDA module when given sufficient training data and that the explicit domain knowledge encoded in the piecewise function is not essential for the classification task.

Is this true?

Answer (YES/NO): NO